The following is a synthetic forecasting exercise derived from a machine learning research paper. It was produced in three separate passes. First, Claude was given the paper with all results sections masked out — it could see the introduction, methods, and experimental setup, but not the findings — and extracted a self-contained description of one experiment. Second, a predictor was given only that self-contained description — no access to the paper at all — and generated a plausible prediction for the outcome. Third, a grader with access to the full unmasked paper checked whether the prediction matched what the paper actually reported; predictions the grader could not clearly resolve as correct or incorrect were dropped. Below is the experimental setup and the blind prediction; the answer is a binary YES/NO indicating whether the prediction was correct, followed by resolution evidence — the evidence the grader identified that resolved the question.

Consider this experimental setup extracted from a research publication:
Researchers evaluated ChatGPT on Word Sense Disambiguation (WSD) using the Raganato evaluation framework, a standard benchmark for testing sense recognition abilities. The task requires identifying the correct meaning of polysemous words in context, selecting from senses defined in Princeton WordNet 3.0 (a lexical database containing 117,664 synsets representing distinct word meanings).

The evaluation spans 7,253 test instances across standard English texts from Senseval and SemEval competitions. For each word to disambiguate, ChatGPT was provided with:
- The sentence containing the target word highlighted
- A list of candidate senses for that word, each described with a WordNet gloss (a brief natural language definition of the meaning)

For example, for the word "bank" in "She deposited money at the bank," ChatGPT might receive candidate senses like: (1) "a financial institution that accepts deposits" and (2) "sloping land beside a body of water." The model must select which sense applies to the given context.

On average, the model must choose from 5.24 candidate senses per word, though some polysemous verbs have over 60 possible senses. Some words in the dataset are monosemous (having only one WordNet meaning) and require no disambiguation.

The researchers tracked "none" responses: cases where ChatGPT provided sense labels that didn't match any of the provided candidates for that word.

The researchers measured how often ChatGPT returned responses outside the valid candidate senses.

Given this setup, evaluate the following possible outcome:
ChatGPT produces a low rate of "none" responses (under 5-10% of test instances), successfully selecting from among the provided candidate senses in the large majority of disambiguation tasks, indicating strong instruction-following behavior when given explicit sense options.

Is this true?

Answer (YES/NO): YES